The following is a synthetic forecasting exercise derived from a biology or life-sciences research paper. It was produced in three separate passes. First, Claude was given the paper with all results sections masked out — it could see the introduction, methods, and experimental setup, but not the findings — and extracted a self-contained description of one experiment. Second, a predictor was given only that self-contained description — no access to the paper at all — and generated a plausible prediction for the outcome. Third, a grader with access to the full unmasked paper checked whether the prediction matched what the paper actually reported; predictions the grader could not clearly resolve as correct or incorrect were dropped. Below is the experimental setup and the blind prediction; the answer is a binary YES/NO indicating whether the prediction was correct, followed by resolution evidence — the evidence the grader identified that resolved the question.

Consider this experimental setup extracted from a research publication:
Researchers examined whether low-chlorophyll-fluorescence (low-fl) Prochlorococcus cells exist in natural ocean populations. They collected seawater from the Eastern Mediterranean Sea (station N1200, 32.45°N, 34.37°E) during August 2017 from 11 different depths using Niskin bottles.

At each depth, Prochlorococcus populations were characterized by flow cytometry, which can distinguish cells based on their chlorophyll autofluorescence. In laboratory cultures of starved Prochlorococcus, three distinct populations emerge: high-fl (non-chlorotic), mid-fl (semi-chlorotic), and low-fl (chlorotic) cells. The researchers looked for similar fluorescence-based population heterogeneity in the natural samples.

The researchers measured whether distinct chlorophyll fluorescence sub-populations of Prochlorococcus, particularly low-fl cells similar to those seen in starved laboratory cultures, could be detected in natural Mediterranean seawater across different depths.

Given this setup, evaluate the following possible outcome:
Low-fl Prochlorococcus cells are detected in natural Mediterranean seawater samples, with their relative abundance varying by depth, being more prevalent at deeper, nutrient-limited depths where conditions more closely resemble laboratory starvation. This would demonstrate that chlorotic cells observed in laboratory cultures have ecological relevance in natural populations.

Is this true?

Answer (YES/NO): NO